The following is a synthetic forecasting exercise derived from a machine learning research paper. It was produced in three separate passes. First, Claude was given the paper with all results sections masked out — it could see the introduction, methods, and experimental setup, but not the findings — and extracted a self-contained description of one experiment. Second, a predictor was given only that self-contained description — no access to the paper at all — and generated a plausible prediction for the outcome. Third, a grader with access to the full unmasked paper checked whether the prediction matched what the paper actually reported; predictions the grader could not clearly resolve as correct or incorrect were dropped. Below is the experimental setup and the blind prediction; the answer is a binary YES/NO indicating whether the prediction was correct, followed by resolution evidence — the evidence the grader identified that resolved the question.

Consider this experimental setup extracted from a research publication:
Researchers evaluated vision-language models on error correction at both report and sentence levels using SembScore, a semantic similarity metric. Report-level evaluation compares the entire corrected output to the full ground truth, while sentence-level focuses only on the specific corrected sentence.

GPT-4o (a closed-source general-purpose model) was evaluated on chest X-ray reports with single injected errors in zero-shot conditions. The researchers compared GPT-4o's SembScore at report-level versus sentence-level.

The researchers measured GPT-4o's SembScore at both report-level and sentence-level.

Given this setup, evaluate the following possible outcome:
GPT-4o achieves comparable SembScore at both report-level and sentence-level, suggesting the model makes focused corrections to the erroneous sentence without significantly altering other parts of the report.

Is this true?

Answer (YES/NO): YES